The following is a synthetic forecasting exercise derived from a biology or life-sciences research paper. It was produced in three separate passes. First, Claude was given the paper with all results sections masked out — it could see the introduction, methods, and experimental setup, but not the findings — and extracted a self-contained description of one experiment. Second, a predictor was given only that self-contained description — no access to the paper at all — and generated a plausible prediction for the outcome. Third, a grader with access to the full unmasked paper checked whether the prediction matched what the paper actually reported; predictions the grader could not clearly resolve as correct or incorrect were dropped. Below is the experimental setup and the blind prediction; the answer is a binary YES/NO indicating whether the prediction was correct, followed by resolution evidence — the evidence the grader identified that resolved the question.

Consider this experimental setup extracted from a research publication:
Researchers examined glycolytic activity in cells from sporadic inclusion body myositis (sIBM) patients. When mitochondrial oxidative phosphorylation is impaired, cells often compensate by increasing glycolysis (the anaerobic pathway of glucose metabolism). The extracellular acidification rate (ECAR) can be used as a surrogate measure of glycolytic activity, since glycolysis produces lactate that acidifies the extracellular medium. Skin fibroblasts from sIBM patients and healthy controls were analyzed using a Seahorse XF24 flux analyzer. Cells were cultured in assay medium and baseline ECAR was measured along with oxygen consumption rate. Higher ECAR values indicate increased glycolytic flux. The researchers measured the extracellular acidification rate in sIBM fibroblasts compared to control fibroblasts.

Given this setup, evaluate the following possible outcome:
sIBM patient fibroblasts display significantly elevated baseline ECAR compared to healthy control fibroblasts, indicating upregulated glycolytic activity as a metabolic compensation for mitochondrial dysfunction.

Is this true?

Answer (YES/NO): YES